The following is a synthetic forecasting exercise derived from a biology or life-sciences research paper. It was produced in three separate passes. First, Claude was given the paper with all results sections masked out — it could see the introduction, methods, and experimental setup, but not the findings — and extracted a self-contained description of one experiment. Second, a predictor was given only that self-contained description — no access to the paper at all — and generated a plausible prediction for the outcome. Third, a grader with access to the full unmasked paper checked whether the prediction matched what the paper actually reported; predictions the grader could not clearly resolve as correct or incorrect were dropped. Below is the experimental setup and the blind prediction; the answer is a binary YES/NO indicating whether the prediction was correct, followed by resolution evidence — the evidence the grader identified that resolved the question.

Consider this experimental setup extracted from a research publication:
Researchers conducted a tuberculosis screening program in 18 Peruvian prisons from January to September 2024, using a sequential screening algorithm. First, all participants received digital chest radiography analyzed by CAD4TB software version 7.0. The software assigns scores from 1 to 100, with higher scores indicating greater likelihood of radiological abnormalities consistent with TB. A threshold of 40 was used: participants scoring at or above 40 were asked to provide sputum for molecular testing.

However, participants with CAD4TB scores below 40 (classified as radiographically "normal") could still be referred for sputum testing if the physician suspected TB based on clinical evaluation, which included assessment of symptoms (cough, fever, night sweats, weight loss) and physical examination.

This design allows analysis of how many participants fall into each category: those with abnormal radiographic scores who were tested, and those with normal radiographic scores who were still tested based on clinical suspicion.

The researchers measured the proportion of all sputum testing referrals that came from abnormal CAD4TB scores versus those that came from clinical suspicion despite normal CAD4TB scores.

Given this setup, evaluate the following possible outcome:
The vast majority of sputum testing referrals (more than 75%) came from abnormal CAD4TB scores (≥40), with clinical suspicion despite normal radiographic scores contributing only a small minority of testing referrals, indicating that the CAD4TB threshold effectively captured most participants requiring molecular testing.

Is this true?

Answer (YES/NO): YES